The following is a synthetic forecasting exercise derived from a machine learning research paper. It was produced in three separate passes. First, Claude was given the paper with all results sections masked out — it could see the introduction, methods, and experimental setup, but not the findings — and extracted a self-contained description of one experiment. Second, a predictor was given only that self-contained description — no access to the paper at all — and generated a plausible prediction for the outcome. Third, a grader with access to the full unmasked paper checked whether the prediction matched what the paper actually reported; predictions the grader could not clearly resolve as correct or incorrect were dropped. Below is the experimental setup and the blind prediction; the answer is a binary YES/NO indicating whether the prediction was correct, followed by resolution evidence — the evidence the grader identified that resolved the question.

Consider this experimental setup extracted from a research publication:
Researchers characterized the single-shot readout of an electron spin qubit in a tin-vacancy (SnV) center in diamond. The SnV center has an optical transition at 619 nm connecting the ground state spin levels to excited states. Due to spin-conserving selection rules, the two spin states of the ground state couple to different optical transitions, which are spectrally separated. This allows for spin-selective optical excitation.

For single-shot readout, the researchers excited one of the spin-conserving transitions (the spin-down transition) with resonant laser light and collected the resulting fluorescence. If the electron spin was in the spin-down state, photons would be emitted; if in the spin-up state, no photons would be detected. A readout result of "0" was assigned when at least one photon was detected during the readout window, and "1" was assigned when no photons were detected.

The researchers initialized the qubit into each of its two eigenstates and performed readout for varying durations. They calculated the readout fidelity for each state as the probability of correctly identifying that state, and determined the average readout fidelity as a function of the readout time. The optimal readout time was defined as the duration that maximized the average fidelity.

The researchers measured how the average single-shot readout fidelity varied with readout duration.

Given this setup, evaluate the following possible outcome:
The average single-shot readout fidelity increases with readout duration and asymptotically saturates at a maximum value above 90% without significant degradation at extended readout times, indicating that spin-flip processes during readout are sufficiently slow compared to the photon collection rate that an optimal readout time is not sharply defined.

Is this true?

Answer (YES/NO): NO